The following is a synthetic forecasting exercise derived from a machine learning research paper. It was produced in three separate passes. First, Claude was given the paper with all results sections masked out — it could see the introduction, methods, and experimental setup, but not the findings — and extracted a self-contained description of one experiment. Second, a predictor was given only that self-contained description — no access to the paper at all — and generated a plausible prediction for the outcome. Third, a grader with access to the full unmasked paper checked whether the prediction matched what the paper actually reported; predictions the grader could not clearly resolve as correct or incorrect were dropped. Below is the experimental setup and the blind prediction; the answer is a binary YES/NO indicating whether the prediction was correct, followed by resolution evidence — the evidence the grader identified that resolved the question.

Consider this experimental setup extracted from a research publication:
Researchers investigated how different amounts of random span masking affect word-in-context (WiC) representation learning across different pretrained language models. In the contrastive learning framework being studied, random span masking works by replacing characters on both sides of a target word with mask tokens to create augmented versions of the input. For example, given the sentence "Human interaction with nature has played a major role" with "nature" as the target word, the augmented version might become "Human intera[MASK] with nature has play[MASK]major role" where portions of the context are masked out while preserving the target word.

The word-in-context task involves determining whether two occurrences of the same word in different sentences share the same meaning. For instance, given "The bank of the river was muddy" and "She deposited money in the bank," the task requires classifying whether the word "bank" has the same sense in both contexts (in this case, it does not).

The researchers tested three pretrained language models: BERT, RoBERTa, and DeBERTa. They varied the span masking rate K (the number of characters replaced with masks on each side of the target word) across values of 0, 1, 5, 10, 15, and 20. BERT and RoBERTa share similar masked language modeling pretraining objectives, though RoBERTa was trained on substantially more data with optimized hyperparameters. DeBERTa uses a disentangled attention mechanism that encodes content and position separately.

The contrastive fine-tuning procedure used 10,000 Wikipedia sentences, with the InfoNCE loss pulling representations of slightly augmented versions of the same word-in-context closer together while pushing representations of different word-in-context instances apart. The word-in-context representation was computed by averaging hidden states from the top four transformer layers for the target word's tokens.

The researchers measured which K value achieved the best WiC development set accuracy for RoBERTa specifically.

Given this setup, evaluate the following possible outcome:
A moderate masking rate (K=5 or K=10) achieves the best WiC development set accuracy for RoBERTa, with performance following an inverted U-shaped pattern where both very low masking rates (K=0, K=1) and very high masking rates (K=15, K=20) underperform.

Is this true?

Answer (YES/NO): NO